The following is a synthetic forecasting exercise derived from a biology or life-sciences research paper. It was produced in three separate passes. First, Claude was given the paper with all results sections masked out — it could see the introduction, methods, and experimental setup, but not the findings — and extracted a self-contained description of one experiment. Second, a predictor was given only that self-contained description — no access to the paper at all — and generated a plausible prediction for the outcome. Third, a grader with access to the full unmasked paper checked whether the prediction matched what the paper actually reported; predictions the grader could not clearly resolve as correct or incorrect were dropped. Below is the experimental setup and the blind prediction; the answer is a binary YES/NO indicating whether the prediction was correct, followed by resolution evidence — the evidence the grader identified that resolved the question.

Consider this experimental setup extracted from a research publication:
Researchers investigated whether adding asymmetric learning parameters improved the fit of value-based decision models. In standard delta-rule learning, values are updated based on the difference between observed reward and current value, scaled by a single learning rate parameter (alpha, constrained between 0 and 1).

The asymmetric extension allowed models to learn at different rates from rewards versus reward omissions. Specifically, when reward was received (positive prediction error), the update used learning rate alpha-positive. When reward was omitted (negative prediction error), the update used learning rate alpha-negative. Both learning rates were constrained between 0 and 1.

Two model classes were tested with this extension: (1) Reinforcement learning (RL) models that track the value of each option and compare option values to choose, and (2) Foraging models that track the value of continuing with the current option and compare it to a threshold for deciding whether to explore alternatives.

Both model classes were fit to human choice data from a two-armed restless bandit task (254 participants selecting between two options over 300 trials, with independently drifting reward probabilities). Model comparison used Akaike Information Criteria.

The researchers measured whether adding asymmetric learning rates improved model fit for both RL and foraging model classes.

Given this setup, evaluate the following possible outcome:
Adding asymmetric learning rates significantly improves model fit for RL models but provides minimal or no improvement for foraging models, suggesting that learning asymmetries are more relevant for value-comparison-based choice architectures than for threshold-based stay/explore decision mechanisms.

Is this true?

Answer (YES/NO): NO